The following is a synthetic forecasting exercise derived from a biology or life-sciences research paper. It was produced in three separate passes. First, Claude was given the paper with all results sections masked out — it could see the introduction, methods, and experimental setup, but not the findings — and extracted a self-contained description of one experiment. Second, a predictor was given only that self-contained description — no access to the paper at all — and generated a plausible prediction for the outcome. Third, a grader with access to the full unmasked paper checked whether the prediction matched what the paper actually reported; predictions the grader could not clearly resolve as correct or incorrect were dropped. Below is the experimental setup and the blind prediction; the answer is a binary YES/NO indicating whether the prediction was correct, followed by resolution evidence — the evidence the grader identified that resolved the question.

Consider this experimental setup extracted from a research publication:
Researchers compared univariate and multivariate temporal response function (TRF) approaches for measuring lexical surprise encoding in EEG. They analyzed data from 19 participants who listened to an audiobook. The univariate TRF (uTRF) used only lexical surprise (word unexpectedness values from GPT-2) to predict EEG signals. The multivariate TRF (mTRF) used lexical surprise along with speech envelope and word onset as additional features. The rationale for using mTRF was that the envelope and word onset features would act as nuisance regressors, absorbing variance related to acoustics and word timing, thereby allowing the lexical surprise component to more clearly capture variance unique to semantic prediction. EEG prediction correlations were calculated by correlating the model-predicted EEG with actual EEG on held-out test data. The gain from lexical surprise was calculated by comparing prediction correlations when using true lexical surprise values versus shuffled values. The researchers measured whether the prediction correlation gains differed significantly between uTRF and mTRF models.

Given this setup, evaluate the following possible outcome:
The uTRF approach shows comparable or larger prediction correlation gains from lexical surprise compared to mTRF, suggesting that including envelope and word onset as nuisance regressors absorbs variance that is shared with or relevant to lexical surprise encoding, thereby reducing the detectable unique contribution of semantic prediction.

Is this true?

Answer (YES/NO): YES